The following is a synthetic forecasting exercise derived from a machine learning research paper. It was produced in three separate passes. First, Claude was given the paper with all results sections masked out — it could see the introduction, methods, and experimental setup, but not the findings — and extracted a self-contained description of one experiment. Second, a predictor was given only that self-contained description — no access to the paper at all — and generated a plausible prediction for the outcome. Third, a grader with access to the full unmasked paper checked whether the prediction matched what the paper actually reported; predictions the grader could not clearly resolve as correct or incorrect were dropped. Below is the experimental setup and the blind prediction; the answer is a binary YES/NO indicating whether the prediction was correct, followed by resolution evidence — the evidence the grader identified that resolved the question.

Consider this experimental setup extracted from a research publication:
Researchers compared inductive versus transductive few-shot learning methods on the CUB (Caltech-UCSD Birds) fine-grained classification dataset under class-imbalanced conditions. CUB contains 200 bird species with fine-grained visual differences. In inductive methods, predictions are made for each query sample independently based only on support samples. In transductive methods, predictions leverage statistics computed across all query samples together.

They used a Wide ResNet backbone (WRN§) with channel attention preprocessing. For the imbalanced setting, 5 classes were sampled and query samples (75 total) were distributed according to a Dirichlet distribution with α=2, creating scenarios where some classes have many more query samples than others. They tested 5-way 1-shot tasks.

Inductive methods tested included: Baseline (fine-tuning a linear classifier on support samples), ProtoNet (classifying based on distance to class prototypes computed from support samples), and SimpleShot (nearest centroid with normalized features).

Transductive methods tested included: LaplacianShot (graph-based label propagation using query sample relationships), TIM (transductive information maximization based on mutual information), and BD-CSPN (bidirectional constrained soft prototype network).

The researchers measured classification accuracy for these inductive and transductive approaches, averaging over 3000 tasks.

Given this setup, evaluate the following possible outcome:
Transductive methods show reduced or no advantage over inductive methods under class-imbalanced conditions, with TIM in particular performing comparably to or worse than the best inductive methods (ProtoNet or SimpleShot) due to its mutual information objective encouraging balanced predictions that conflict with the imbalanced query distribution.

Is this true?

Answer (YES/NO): NO